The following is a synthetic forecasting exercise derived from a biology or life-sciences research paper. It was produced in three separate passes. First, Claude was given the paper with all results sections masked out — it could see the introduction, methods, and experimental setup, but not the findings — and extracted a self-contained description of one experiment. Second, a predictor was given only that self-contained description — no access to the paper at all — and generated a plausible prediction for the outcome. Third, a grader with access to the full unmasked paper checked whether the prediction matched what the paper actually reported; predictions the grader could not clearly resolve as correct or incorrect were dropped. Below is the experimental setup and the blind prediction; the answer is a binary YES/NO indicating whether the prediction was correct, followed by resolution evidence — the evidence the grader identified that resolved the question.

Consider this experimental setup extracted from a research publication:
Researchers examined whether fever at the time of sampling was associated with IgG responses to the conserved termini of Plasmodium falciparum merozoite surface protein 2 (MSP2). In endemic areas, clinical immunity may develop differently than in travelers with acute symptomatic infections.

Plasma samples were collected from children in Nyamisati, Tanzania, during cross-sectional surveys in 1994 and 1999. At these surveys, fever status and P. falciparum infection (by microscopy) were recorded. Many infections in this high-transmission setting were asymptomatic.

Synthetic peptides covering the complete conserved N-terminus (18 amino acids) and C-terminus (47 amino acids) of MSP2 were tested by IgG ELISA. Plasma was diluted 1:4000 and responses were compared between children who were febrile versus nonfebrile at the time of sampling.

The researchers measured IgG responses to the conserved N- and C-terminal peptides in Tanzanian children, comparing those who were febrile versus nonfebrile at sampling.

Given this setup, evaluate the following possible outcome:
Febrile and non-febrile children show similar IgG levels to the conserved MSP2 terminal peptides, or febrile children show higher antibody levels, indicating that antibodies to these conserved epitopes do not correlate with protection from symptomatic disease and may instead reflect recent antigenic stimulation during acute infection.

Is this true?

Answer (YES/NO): YES